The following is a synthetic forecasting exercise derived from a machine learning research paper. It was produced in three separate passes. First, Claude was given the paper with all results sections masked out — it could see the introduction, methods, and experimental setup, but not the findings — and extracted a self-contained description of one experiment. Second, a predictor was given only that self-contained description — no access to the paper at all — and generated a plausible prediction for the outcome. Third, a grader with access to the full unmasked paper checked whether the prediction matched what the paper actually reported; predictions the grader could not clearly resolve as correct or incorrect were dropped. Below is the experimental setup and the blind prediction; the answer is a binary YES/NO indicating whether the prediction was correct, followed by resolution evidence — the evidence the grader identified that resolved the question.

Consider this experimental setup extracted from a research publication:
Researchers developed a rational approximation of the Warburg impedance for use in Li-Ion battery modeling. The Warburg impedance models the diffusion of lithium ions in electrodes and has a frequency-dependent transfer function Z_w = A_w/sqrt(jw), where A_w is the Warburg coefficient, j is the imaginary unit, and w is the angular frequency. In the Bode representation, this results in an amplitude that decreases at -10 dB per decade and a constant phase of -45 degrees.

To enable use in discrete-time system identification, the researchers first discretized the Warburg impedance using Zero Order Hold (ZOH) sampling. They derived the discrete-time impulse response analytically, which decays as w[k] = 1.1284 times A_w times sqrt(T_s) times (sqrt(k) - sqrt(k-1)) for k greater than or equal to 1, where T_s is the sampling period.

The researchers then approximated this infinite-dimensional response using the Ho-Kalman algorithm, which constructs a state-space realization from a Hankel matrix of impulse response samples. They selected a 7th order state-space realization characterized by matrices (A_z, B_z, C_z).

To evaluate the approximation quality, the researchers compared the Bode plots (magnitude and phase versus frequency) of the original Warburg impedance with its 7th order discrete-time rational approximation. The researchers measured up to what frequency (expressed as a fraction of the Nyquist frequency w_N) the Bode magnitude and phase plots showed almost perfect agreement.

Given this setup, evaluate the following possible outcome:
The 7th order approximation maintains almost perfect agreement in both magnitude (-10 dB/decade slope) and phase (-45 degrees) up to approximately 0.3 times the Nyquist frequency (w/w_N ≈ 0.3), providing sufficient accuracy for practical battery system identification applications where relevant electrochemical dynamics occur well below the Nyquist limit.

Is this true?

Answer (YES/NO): NO